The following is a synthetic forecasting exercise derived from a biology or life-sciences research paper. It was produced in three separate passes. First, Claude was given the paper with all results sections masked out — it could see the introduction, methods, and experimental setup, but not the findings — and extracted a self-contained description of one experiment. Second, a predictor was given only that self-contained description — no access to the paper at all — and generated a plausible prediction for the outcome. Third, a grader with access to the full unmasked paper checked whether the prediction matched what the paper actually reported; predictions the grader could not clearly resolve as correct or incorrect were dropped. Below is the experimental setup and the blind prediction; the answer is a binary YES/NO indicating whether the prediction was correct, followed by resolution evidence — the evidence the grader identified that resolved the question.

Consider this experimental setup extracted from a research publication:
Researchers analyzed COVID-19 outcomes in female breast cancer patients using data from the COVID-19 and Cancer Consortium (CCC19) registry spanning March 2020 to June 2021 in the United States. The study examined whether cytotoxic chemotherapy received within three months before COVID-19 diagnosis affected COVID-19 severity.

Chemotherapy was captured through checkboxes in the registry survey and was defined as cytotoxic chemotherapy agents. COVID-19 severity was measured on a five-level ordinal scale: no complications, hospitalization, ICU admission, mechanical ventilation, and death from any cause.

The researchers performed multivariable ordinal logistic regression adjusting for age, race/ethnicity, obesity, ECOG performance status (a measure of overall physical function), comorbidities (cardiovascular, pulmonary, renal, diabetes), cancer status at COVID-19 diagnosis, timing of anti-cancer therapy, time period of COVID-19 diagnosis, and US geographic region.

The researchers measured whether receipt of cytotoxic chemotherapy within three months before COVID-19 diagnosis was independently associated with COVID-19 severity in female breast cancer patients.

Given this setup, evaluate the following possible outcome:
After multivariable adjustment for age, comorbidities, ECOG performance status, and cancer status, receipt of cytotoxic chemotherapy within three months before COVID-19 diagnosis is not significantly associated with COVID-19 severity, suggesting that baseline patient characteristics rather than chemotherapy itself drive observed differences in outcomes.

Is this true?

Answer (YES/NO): YES